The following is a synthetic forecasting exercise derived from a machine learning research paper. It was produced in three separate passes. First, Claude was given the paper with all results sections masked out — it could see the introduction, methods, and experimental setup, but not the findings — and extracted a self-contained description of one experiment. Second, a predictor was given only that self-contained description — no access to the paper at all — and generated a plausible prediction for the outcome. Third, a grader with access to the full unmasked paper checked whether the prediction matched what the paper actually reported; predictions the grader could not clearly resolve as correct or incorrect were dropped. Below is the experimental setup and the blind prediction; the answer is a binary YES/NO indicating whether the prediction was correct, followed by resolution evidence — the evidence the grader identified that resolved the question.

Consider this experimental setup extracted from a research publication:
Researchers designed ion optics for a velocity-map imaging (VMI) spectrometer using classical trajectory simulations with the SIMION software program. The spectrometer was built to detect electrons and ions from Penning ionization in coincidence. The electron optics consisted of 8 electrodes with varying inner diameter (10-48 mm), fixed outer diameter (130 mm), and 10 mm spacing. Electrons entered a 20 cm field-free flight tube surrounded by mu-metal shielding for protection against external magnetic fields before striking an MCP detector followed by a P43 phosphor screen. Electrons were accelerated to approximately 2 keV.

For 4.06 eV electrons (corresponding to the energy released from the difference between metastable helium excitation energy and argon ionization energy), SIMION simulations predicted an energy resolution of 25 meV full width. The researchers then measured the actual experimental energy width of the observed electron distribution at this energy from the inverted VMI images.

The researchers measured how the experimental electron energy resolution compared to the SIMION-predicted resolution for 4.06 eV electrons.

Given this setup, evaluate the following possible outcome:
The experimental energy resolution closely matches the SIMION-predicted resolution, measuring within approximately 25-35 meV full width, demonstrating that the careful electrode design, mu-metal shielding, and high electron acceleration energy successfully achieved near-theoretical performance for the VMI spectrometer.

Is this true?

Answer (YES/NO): NO